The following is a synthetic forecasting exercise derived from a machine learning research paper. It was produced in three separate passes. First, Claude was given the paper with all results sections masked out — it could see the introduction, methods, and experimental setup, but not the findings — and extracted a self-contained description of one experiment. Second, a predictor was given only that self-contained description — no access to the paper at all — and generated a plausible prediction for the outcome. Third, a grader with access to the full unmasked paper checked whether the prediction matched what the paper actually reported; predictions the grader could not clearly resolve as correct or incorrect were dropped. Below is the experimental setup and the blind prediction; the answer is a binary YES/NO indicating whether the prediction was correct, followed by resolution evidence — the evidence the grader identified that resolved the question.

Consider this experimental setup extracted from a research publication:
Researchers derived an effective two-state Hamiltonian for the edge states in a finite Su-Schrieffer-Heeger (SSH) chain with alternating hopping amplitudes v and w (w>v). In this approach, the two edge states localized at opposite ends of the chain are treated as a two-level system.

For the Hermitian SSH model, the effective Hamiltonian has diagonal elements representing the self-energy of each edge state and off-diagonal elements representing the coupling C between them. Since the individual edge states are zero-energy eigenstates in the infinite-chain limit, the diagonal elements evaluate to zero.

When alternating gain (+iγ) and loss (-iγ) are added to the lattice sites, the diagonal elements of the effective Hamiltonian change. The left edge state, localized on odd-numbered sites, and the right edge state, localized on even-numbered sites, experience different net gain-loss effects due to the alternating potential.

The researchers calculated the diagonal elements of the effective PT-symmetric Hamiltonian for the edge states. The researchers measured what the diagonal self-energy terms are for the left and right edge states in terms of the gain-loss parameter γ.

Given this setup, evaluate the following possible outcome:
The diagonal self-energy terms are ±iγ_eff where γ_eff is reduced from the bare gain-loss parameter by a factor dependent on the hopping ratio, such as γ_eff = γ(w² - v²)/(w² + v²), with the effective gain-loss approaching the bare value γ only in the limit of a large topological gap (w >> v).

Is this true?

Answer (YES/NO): NO